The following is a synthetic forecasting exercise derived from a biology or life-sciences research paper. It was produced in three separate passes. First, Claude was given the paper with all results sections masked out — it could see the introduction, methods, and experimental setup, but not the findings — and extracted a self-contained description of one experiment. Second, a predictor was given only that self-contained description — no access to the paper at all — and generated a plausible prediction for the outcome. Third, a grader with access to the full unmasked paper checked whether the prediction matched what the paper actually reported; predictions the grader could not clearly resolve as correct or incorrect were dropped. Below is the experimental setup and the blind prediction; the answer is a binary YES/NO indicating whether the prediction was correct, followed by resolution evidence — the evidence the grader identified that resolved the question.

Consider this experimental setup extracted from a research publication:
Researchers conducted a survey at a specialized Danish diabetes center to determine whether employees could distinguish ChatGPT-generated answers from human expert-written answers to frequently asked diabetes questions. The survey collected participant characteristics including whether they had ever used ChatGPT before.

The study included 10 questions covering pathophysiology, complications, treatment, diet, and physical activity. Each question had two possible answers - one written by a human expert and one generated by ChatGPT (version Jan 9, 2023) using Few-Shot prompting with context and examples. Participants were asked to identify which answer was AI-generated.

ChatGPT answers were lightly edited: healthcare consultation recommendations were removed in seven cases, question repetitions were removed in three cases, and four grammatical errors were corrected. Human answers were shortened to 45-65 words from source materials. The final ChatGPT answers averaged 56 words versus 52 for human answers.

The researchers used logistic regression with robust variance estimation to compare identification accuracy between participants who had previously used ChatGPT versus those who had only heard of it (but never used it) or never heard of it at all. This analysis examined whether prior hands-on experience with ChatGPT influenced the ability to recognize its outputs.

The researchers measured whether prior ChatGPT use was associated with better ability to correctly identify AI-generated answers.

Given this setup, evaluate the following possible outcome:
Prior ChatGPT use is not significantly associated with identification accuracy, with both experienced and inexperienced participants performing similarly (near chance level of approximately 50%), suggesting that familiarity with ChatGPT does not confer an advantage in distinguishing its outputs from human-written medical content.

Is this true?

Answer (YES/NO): NO